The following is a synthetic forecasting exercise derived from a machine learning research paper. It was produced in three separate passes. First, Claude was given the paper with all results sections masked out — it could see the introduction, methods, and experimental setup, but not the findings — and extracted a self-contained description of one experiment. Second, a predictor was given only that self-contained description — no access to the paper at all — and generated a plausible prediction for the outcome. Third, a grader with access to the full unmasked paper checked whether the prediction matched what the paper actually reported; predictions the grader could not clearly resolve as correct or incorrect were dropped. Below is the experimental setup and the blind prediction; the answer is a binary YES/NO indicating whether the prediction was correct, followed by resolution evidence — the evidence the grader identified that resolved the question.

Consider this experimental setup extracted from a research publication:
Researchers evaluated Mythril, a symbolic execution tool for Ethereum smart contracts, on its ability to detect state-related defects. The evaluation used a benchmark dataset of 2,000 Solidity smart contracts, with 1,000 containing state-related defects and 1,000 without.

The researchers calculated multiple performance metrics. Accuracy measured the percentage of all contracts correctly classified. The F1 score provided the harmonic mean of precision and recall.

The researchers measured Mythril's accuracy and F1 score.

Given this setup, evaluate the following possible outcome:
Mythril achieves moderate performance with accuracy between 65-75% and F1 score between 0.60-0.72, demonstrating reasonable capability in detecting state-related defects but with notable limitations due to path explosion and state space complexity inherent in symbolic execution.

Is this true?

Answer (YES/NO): NO